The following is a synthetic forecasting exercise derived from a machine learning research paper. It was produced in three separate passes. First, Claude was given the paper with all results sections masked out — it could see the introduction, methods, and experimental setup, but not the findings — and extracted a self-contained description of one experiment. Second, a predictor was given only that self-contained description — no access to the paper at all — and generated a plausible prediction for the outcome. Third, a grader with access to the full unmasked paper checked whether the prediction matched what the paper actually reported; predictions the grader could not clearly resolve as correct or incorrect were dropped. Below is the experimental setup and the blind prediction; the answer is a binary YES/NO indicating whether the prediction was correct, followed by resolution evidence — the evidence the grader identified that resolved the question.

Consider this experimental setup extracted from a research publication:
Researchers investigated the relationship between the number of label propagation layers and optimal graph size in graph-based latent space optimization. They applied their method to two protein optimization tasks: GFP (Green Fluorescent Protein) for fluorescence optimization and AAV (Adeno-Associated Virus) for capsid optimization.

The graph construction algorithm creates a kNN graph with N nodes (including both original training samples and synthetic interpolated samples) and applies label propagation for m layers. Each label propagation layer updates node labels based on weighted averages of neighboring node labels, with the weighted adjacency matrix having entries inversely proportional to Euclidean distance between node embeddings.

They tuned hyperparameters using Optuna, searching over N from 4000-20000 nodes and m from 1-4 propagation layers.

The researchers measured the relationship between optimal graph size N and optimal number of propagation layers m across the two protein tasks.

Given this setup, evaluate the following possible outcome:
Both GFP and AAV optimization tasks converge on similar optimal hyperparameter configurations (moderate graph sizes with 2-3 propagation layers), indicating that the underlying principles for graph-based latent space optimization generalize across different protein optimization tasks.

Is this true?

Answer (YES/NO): NO